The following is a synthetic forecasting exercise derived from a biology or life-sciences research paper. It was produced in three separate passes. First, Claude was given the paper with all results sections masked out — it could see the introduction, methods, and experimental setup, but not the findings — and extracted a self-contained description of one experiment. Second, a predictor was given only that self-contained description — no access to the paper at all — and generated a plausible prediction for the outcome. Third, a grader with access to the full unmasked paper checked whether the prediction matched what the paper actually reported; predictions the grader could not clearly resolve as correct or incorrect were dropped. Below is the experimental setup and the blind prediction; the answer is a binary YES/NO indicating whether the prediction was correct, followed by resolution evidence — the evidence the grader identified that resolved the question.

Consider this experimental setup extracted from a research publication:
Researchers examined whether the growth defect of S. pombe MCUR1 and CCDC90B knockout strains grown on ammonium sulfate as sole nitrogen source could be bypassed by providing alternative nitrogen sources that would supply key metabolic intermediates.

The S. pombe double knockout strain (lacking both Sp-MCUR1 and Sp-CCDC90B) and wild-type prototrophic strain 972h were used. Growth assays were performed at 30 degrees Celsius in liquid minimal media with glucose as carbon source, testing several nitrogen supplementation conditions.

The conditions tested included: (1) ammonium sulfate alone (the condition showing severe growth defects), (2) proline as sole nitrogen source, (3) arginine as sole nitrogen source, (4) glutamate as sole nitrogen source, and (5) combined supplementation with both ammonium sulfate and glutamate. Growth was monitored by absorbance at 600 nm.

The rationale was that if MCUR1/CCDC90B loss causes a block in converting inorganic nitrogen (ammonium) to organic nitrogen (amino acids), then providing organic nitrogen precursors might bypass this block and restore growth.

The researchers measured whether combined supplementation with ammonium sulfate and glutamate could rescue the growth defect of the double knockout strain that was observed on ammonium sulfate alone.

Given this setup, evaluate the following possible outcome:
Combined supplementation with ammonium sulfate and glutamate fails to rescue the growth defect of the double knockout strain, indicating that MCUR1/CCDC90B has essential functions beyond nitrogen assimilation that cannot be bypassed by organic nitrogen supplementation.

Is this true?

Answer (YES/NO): NO